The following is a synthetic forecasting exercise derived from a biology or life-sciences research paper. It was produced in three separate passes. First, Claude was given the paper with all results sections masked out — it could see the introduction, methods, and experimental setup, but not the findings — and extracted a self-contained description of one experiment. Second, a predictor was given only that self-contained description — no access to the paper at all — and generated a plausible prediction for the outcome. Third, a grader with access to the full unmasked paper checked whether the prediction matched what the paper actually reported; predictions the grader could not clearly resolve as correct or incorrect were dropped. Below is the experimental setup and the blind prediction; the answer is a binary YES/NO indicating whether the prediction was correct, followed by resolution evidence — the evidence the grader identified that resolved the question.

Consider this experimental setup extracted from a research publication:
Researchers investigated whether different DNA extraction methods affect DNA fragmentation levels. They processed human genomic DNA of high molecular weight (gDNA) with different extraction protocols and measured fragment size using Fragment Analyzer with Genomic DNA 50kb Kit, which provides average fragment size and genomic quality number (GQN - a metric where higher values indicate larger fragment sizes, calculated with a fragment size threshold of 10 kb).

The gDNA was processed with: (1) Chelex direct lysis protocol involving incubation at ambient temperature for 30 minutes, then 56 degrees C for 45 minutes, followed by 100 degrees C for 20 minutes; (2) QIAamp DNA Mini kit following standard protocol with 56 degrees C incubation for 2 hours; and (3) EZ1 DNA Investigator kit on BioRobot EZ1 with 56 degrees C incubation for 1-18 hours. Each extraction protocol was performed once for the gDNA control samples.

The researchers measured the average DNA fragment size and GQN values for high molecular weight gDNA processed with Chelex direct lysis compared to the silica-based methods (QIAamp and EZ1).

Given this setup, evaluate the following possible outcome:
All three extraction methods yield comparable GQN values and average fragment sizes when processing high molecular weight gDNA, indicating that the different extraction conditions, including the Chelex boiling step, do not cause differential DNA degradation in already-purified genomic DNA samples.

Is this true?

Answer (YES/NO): NO